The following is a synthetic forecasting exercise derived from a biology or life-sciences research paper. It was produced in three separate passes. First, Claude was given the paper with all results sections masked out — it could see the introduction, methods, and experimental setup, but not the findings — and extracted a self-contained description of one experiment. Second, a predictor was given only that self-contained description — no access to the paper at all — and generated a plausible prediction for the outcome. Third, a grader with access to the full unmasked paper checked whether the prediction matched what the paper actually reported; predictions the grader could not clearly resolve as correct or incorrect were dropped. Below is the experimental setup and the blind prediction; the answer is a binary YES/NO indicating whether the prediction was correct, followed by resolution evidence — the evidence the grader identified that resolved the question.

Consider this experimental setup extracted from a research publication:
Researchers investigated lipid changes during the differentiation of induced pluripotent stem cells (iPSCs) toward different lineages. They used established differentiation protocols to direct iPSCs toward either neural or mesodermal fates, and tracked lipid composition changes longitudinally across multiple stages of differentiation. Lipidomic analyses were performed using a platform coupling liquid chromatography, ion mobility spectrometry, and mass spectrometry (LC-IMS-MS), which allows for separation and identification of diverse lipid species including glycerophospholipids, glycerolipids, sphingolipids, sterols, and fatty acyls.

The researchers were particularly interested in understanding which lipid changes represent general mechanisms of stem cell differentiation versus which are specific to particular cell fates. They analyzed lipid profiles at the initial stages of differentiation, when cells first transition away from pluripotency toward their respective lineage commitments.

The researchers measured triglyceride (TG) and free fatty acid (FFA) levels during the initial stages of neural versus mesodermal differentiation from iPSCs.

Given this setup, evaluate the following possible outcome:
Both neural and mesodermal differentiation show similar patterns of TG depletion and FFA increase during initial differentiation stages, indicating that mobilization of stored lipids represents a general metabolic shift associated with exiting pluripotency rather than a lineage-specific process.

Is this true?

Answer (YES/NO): NO